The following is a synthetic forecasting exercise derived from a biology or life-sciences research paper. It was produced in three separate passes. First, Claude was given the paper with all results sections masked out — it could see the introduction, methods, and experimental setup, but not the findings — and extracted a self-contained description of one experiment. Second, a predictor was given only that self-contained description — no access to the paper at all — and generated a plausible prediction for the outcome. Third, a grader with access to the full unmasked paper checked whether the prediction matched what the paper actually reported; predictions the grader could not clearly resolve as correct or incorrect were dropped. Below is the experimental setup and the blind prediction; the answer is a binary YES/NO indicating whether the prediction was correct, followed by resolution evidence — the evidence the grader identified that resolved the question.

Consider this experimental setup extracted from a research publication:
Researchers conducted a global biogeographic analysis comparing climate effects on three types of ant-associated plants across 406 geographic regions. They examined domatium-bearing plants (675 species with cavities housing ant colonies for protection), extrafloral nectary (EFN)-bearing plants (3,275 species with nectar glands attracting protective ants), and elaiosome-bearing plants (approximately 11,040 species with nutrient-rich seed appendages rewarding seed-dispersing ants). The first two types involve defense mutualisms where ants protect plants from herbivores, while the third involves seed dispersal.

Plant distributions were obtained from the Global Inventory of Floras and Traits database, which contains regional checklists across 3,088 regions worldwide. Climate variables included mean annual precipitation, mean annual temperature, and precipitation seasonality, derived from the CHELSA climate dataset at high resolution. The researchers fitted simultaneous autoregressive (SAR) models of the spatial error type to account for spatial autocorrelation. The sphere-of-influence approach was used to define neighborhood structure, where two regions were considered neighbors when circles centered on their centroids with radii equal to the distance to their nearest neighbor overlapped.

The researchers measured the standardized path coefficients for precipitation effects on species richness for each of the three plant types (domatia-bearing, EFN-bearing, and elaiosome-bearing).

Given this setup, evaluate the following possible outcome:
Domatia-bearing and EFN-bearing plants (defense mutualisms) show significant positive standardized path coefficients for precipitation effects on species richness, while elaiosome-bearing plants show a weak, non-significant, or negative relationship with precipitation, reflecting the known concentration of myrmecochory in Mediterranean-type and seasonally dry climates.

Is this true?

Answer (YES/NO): NO